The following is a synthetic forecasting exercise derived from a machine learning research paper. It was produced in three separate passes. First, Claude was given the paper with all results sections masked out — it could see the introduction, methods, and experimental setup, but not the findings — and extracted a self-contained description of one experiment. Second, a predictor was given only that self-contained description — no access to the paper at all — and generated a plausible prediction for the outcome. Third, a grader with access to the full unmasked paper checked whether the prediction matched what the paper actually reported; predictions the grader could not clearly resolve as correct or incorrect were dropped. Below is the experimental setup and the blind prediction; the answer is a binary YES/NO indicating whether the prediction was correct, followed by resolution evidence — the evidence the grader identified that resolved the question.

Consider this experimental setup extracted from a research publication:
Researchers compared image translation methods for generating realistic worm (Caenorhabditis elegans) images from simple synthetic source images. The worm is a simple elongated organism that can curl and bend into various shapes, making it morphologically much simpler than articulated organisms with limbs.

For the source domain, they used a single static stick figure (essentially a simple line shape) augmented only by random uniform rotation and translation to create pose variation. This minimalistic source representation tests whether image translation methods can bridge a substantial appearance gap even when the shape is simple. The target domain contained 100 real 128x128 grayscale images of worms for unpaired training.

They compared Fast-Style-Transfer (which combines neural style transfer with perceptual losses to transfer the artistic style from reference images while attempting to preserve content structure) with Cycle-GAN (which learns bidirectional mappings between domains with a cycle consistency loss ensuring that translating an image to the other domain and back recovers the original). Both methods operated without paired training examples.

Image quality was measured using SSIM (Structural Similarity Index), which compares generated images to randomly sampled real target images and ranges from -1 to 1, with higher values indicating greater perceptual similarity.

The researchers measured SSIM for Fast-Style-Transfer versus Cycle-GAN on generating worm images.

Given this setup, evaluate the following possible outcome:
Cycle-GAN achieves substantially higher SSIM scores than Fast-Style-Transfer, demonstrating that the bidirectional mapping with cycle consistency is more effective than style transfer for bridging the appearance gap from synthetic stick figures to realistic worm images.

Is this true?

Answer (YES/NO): YES